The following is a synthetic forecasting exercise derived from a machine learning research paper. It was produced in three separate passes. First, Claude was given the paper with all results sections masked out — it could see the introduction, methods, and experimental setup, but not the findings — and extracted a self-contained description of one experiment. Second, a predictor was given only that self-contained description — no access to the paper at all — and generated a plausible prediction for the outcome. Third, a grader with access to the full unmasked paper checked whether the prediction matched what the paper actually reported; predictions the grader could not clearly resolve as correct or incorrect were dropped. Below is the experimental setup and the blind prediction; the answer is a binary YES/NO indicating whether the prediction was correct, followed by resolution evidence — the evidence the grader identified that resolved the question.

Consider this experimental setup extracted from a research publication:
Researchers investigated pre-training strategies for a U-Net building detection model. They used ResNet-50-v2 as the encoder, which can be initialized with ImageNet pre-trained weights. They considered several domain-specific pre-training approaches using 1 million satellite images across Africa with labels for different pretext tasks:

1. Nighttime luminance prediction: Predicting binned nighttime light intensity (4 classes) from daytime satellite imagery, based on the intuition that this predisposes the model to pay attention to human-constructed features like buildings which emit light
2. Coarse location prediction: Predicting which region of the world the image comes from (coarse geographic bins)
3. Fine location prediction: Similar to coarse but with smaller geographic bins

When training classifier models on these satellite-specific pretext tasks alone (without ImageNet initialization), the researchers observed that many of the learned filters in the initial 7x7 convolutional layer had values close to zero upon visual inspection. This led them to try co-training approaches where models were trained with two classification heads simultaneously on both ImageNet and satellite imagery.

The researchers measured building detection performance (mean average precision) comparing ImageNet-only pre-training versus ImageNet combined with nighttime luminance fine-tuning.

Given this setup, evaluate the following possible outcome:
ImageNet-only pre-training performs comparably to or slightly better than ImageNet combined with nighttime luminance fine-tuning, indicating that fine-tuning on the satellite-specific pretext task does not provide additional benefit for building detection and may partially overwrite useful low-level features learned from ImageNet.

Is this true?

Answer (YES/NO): NO